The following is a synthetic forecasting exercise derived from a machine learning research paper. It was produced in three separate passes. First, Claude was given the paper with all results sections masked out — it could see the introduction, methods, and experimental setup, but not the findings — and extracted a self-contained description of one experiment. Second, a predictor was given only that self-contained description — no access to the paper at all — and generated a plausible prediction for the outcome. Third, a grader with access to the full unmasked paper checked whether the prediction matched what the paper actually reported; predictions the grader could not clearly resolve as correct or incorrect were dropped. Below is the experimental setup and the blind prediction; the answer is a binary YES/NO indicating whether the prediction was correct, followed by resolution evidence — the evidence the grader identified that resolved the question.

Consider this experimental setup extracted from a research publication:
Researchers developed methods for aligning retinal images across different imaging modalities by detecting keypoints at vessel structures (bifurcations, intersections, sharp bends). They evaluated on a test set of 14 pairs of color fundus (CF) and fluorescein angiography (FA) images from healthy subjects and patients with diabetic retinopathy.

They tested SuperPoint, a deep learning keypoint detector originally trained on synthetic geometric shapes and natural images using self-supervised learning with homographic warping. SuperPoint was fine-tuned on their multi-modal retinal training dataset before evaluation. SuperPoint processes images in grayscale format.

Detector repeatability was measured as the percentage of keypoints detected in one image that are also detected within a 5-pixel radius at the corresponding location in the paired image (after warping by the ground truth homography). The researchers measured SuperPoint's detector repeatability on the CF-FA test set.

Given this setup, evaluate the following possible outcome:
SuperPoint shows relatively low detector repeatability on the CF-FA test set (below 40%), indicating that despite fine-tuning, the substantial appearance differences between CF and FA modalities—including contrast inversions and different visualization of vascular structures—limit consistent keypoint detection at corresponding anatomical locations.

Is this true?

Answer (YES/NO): NO